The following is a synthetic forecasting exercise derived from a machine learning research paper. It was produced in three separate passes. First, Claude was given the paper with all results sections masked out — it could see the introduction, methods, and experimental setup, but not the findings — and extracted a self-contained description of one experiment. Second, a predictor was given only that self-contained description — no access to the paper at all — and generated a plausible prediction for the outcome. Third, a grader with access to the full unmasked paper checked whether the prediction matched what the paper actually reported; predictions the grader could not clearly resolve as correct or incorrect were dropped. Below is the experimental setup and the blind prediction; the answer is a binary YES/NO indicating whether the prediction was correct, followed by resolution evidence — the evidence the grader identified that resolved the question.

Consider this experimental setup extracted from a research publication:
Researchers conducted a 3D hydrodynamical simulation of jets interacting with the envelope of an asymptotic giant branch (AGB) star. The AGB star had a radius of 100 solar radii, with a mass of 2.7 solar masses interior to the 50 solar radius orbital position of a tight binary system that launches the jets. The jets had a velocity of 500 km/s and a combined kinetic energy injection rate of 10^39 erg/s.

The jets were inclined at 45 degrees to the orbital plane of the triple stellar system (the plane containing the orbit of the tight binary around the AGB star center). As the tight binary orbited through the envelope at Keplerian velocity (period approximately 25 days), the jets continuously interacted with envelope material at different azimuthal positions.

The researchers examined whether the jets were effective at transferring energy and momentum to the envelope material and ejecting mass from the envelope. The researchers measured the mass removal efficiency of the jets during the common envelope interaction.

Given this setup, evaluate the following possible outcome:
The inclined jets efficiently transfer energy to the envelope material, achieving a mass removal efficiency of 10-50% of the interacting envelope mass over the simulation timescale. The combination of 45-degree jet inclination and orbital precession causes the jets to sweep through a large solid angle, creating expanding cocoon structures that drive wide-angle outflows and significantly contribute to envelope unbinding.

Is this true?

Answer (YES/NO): NO